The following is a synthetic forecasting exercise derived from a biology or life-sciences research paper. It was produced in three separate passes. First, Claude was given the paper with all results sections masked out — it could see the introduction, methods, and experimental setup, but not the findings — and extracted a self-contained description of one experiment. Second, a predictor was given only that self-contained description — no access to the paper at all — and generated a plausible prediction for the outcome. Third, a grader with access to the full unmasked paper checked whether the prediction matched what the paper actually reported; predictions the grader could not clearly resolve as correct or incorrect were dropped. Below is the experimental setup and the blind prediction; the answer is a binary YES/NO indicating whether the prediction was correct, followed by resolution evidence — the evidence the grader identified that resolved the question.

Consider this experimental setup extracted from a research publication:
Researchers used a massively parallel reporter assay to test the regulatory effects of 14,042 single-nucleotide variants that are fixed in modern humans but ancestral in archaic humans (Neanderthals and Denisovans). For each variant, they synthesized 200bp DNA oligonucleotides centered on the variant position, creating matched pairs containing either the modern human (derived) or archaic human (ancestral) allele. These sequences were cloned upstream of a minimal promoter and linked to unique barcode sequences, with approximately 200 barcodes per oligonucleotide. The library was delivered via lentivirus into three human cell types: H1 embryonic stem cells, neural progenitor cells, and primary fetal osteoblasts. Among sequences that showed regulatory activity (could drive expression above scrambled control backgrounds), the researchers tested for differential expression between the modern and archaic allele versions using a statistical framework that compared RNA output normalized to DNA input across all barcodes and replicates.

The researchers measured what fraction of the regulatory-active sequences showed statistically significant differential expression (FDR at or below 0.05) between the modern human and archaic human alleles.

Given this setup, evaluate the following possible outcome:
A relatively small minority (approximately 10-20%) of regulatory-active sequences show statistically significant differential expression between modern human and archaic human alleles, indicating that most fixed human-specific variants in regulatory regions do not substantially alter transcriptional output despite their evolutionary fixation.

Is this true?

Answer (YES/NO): NO